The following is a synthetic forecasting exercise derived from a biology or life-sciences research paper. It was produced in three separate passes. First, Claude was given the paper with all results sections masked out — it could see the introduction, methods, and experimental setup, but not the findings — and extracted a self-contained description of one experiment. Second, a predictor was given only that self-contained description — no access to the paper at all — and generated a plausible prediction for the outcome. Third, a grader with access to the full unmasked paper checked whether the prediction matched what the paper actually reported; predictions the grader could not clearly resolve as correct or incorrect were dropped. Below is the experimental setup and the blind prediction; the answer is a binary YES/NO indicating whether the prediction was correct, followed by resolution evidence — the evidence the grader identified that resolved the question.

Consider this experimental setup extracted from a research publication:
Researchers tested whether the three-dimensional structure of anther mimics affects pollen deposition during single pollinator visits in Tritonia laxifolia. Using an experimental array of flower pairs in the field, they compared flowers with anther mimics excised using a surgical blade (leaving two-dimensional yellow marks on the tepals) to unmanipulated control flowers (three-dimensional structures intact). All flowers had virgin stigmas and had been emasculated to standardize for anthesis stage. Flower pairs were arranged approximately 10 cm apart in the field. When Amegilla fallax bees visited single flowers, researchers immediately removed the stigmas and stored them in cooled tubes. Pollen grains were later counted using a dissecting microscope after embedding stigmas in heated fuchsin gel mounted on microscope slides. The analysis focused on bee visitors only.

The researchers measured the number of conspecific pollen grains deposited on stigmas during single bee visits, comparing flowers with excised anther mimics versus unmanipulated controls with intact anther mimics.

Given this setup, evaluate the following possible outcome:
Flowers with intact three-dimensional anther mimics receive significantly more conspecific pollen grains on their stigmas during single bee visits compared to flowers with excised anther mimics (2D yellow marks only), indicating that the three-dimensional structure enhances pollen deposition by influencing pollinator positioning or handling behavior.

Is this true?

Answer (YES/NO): YES